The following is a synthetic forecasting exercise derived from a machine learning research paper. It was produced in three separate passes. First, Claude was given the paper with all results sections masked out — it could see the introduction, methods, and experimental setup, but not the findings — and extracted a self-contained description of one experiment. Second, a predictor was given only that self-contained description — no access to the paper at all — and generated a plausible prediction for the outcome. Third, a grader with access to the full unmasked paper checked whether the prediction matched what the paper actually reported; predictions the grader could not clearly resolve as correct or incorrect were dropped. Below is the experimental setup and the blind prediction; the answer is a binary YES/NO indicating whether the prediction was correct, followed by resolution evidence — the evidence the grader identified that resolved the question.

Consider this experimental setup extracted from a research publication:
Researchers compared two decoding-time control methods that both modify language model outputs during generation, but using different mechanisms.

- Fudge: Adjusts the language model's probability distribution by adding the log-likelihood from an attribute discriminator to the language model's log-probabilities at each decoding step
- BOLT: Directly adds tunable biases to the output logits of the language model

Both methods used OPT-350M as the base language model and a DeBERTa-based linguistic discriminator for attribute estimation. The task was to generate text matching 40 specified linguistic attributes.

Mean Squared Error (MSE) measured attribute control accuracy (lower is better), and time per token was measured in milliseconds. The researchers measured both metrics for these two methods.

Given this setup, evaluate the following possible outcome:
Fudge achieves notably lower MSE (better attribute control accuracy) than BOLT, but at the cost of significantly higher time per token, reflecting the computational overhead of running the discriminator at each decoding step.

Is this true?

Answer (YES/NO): NO